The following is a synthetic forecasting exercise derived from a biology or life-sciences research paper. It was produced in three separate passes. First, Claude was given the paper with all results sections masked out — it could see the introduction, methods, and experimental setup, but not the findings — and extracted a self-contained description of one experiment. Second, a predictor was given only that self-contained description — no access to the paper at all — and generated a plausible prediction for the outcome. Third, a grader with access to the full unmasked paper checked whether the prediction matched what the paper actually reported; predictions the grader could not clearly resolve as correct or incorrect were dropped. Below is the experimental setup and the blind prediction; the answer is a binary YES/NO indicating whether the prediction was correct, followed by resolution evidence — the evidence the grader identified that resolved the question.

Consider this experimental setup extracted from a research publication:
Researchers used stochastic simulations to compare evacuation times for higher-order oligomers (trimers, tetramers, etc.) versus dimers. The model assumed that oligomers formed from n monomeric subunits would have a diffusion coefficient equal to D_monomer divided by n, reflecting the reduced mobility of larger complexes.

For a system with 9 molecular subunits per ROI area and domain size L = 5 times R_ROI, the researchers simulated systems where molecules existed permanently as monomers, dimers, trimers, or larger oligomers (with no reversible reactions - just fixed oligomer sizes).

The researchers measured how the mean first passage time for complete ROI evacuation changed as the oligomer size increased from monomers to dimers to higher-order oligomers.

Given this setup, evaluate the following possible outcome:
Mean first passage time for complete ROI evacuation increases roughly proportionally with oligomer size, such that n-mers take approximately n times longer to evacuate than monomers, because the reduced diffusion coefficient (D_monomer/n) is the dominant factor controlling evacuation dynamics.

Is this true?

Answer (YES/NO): NO